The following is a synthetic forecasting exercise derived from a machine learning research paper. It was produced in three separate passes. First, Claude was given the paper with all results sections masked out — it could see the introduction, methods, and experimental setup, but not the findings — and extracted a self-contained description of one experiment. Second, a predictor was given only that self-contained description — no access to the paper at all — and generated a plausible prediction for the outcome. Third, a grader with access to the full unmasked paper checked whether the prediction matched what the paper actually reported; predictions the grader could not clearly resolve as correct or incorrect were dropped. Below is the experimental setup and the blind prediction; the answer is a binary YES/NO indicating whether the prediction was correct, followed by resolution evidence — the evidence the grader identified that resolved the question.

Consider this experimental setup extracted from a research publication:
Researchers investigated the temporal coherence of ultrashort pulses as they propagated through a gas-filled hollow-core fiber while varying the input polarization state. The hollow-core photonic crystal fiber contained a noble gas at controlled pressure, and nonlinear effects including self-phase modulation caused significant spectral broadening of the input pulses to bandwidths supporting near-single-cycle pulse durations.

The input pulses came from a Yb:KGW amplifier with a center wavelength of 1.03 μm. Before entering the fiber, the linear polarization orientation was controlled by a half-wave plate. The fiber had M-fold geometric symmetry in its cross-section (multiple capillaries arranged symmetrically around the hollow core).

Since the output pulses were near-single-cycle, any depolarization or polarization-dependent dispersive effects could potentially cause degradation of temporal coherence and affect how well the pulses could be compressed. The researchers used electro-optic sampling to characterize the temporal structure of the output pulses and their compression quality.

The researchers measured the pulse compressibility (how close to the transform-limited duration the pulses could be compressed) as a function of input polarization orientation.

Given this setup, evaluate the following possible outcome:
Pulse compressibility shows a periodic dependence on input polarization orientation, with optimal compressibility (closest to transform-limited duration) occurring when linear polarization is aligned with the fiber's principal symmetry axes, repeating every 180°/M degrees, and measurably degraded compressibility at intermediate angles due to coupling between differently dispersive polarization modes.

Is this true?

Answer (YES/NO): NO